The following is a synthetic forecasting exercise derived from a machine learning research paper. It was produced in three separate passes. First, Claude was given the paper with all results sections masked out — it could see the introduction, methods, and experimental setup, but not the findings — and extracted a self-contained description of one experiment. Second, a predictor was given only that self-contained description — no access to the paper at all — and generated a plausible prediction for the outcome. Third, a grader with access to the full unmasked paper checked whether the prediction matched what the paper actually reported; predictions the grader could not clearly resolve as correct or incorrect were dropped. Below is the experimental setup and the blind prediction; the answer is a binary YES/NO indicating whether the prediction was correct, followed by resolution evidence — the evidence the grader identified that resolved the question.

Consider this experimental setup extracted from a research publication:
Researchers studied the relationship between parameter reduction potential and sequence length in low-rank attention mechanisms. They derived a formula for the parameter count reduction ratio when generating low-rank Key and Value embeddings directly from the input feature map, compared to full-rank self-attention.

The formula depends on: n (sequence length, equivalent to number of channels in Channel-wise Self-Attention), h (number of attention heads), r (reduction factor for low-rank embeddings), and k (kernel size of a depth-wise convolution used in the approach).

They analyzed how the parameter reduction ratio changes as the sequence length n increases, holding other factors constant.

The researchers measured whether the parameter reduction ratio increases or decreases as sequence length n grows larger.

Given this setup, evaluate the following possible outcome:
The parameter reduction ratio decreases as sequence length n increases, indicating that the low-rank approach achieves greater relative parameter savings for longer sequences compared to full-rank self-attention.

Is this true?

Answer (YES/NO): NO